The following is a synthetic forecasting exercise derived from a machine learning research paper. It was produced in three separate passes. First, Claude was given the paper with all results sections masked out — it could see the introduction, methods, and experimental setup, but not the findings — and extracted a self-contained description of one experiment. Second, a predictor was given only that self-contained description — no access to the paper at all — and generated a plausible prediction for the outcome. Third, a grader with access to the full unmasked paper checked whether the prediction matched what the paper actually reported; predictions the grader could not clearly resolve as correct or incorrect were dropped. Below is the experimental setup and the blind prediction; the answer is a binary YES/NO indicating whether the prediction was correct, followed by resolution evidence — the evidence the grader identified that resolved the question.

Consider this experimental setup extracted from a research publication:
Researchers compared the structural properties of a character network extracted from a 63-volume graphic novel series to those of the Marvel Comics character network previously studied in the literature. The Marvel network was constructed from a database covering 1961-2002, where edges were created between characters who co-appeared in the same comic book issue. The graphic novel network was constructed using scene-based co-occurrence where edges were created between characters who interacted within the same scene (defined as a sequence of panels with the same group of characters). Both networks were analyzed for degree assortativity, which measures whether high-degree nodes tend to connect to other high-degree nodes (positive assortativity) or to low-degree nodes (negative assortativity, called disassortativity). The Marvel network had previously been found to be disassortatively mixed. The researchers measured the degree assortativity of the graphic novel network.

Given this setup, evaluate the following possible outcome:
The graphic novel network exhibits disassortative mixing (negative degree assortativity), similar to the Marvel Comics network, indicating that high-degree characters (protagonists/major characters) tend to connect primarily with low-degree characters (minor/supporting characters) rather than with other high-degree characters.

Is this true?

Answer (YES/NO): YES